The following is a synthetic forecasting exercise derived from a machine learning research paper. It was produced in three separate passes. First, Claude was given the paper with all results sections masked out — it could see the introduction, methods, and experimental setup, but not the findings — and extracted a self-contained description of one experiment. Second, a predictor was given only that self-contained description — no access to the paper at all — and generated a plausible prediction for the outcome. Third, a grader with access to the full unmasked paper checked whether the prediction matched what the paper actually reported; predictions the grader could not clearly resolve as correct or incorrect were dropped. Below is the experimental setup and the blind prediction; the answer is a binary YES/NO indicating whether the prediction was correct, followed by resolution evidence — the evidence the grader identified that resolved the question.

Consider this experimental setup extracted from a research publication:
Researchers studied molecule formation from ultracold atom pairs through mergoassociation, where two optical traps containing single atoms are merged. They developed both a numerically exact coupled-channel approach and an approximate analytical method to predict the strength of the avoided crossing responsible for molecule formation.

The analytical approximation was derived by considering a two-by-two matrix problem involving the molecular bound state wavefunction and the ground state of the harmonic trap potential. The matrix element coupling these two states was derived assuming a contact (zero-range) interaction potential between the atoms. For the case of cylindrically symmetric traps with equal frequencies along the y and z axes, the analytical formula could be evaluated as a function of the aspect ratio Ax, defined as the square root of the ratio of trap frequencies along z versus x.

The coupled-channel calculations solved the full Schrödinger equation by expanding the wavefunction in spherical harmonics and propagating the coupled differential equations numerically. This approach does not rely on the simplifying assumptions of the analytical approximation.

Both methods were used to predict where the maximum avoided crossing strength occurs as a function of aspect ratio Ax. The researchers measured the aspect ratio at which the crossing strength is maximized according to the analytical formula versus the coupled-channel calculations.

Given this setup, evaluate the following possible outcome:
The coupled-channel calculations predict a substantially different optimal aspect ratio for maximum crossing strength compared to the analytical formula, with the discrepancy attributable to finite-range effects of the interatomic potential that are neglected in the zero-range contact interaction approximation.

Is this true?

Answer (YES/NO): NO